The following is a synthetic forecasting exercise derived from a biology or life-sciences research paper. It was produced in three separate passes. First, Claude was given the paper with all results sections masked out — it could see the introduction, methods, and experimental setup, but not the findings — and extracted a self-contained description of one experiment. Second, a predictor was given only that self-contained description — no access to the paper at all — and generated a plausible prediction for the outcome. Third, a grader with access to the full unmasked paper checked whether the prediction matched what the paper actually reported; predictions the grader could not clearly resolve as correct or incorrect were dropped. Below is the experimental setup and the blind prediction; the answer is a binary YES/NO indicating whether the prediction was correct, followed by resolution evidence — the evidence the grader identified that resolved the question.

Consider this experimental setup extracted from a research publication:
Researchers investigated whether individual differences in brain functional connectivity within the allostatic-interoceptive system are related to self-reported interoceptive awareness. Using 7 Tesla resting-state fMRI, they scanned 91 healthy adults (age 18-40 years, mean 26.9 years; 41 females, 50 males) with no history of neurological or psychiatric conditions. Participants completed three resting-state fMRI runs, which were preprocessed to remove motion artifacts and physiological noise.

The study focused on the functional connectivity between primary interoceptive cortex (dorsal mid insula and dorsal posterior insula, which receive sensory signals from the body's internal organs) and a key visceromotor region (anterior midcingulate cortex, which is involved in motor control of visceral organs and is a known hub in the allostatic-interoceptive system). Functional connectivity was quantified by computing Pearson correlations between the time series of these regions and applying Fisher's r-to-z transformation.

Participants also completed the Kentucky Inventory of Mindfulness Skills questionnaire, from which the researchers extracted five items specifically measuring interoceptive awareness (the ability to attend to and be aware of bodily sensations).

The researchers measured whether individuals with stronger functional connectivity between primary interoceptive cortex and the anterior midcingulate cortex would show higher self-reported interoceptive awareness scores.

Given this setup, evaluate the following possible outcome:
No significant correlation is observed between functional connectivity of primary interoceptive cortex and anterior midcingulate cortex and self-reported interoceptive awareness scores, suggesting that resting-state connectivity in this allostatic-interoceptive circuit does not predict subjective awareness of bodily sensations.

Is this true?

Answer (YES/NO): NO